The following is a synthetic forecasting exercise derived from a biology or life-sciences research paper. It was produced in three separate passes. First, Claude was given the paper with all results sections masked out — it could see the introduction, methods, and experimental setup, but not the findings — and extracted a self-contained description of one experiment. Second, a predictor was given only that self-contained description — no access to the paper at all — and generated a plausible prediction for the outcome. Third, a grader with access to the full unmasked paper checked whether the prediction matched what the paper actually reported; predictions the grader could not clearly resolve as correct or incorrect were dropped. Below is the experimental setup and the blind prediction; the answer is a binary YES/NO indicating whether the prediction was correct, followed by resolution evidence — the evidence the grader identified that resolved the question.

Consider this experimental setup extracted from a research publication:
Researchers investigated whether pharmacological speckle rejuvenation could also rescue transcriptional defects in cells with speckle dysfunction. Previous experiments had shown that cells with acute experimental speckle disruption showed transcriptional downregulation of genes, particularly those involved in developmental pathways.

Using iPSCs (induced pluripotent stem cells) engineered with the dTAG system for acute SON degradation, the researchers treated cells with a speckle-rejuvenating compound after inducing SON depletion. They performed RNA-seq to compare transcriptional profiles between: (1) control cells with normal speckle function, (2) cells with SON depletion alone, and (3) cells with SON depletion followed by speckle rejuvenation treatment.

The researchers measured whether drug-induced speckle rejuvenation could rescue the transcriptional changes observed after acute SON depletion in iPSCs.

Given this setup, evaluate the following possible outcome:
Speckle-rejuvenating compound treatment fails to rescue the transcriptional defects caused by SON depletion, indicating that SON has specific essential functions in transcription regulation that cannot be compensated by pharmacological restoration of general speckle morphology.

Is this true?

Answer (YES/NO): NO